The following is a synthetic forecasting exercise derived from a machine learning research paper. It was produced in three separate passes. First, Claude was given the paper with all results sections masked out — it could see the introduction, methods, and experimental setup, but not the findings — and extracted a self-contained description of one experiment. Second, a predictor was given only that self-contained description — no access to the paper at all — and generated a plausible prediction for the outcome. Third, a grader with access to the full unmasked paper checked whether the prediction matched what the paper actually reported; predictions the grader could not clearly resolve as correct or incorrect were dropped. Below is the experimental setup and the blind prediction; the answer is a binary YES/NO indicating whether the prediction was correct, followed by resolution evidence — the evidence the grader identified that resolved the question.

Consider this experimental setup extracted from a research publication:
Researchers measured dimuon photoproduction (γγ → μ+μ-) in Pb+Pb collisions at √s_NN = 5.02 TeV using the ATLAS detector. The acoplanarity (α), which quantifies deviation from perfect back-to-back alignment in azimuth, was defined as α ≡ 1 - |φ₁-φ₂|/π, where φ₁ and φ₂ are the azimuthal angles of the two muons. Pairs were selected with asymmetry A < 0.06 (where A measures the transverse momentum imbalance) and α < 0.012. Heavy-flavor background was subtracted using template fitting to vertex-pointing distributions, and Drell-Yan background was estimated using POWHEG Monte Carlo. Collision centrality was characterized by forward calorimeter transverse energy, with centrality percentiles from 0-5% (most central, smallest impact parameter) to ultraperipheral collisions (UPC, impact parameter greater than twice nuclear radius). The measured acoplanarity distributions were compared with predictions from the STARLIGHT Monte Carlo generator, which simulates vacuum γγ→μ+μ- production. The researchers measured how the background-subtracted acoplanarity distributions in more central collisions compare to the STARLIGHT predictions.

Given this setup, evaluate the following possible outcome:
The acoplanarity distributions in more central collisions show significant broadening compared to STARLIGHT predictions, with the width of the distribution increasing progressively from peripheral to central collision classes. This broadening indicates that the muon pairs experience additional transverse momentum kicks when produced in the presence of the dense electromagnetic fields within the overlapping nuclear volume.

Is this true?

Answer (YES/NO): YES